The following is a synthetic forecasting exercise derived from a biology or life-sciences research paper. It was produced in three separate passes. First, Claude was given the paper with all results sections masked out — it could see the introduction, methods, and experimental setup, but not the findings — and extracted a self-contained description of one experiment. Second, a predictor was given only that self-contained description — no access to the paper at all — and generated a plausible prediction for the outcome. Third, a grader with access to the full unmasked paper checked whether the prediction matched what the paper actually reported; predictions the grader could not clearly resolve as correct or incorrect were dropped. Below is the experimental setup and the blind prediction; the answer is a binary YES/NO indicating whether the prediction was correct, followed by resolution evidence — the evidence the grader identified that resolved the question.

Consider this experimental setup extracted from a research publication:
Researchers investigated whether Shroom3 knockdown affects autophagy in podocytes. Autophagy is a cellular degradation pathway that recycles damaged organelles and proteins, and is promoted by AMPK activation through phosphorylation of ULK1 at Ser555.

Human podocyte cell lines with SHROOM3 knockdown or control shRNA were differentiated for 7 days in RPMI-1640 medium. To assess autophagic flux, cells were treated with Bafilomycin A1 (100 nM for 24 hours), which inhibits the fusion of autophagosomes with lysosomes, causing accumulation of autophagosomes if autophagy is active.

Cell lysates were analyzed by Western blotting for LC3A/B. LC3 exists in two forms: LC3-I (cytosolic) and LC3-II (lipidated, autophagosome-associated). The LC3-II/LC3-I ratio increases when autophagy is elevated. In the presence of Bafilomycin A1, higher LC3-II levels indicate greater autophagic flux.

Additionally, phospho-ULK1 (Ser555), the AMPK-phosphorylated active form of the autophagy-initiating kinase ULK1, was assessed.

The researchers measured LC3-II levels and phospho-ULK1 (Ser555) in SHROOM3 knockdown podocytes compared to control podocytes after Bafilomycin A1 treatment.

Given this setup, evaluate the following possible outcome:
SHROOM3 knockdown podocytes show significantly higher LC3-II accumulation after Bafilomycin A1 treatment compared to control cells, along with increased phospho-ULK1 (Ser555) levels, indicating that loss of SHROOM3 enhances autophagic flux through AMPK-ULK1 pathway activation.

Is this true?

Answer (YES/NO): YES